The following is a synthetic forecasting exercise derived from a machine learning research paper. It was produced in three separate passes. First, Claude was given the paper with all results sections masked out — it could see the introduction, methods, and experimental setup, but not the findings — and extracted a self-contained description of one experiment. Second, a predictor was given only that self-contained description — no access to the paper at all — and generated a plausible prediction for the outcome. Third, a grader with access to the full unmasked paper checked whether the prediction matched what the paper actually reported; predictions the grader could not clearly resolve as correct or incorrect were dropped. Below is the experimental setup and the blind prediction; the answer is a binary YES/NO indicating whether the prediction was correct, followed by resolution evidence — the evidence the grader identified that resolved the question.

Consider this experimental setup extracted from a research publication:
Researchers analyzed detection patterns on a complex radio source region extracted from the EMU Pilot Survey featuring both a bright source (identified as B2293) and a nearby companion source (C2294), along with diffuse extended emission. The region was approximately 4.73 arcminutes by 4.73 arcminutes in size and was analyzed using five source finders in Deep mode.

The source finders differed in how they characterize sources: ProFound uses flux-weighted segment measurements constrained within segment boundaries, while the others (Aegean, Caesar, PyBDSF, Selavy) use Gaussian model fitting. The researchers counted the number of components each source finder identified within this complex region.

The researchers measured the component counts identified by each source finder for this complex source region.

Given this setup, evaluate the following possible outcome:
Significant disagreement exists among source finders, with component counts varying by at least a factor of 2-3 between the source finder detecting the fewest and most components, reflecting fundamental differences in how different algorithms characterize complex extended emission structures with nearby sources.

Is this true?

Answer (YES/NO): YES